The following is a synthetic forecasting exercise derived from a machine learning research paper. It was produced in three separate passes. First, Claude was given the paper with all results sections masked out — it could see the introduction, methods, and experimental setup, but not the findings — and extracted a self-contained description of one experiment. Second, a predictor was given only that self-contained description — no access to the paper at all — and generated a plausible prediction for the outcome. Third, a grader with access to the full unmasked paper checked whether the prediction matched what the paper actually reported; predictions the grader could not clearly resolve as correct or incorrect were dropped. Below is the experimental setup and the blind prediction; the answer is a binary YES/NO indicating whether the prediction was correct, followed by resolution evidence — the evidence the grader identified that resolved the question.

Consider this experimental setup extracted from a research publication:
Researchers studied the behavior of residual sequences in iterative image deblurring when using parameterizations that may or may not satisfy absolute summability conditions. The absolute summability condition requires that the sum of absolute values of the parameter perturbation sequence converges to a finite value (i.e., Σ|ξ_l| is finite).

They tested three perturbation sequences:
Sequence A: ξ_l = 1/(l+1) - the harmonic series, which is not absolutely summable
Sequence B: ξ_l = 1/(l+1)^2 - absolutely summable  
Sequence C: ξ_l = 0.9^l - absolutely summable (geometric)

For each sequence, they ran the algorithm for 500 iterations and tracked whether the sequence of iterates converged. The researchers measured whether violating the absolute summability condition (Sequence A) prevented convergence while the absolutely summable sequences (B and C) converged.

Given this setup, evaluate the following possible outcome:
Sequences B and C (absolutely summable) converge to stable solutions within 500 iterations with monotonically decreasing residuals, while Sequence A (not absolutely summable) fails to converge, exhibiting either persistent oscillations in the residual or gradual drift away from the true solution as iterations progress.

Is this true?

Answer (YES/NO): NO